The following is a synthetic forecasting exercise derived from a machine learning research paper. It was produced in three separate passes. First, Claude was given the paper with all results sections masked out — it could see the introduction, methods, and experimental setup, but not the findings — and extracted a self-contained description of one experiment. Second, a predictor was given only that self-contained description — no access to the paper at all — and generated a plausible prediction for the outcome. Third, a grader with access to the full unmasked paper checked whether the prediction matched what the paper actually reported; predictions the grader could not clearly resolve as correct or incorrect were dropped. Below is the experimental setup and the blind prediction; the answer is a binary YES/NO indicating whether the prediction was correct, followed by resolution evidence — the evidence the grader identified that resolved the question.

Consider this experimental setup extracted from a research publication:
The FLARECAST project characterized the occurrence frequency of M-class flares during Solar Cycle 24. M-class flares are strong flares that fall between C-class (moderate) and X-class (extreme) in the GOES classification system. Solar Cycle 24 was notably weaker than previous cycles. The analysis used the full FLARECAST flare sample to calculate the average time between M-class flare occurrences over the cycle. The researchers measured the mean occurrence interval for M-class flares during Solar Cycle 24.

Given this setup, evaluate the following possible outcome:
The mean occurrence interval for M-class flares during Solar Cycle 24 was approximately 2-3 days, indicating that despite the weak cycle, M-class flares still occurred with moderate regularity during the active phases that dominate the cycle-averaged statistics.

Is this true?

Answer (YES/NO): NO